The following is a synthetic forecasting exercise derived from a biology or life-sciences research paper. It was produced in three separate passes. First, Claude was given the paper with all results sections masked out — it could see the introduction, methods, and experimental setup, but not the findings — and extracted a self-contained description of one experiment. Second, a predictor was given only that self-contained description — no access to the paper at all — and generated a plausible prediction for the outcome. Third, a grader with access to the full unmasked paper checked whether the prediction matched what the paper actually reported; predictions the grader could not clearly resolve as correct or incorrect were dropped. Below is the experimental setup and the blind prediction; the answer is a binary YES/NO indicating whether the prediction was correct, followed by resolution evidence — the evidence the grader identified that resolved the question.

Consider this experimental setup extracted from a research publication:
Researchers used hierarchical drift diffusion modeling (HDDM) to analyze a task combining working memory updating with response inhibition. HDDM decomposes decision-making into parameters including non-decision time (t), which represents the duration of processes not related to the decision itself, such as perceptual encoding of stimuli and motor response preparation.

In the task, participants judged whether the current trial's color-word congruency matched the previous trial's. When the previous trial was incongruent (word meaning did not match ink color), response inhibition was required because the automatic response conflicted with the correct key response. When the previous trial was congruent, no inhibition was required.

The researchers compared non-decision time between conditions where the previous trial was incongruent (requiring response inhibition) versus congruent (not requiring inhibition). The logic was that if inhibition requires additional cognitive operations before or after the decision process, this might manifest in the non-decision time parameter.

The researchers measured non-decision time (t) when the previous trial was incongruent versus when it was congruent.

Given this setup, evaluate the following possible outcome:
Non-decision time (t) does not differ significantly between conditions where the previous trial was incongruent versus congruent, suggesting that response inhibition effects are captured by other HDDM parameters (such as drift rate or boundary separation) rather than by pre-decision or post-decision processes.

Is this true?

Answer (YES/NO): NO